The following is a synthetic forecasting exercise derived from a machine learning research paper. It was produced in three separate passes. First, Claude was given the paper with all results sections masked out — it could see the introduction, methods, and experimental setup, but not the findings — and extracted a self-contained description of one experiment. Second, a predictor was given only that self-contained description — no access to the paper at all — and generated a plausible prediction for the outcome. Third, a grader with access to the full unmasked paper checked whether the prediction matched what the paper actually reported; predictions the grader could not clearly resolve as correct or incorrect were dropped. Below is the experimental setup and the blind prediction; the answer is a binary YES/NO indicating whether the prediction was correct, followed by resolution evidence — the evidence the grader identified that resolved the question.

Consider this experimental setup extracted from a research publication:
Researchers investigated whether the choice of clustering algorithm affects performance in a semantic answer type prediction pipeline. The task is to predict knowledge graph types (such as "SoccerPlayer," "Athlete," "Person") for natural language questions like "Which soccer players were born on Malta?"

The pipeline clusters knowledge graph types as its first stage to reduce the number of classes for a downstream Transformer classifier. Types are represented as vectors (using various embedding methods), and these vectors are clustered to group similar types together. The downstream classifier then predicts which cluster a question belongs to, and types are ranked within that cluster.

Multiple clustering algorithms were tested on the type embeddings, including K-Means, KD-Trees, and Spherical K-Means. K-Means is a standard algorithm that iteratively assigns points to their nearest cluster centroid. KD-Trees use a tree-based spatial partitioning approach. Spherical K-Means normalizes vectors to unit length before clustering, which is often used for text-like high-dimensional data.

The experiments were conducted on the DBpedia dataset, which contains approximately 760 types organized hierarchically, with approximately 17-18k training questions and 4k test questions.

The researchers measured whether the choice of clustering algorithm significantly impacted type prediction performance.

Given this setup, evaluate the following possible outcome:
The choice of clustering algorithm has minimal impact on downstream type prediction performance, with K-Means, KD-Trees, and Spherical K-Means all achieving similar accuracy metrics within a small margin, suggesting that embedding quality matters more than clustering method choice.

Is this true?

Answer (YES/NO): YES